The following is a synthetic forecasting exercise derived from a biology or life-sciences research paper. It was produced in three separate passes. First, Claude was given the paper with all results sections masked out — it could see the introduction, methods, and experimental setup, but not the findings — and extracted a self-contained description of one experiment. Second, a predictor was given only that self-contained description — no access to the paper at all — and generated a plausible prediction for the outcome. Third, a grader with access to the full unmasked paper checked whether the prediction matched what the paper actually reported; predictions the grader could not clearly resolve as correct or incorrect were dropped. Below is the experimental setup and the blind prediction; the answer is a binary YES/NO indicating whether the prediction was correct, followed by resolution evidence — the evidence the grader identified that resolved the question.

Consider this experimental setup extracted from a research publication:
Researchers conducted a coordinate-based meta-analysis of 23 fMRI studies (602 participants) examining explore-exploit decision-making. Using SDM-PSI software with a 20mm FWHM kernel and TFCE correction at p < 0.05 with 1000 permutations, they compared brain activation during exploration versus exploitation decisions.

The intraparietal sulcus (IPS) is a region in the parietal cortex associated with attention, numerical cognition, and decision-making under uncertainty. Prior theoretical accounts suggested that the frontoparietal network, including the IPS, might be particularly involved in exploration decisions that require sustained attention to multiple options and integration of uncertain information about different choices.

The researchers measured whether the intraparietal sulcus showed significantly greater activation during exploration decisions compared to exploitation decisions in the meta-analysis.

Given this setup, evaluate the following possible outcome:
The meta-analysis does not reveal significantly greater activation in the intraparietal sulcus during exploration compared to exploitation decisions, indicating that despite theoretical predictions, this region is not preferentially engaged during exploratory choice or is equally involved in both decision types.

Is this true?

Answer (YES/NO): YES